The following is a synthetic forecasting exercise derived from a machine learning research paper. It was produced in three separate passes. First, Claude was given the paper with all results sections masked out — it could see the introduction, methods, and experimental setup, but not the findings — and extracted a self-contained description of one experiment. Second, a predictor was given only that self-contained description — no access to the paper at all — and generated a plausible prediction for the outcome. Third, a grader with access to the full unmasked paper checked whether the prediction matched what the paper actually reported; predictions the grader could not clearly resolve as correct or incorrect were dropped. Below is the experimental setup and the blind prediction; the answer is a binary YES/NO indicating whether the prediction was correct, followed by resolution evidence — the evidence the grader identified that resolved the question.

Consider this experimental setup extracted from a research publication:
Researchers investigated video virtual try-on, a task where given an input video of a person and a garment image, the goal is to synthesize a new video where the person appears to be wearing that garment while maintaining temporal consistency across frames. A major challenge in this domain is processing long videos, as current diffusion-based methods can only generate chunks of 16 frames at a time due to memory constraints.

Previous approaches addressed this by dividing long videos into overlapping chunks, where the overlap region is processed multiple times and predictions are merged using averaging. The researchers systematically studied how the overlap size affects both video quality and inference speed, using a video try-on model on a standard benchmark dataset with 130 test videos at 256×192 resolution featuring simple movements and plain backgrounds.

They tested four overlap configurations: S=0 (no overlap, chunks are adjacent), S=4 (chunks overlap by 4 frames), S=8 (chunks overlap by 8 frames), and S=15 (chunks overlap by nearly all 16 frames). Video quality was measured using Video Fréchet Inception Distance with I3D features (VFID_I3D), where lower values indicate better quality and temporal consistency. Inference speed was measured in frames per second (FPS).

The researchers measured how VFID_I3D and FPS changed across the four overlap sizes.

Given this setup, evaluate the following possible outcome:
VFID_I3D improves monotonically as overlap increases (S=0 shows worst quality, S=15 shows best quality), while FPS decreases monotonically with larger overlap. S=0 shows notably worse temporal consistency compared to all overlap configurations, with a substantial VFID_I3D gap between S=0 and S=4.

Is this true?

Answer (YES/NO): NO